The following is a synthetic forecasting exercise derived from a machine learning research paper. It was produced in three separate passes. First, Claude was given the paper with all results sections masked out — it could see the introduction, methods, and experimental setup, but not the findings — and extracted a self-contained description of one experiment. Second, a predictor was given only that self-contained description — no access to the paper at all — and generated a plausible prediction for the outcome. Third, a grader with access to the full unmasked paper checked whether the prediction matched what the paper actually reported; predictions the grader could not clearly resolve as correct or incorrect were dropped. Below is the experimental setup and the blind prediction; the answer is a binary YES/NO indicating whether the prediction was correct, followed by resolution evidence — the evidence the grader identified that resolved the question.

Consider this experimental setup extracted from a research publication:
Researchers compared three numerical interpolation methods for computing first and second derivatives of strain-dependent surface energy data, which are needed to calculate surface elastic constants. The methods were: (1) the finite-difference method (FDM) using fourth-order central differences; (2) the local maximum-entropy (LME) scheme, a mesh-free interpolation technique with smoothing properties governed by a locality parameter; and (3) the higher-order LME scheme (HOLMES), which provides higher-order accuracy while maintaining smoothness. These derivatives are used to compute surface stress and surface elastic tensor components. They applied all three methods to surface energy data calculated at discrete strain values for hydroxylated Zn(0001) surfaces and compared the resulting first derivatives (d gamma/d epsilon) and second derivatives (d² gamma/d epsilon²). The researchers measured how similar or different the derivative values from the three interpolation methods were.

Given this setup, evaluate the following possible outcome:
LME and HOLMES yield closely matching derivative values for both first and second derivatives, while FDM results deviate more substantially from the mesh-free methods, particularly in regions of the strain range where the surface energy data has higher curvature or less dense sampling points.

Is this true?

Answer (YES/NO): NO